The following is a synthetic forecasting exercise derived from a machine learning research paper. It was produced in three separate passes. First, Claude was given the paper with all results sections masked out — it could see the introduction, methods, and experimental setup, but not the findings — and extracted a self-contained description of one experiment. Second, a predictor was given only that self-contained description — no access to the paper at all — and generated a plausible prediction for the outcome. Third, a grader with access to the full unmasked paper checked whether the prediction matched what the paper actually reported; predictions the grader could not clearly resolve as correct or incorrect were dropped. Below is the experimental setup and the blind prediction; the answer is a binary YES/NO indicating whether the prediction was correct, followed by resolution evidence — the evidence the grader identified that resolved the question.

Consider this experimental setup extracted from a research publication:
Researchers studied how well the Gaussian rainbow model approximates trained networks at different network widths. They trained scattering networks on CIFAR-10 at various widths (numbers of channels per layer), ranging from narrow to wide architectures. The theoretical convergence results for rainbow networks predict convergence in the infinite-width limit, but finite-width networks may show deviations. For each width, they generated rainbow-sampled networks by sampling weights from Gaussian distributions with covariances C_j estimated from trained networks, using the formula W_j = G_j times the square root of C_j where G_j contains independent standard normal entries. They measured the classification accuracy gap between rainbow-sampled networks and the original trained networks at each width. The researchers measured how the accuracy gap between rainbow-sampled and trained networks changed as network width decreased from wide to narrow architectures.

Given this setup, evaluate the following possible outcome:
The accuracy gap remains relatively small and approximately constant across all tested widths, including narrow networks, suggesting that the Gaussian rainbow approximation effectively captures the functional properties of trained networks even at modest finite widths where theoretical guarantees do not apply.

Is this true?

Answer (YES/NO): NO